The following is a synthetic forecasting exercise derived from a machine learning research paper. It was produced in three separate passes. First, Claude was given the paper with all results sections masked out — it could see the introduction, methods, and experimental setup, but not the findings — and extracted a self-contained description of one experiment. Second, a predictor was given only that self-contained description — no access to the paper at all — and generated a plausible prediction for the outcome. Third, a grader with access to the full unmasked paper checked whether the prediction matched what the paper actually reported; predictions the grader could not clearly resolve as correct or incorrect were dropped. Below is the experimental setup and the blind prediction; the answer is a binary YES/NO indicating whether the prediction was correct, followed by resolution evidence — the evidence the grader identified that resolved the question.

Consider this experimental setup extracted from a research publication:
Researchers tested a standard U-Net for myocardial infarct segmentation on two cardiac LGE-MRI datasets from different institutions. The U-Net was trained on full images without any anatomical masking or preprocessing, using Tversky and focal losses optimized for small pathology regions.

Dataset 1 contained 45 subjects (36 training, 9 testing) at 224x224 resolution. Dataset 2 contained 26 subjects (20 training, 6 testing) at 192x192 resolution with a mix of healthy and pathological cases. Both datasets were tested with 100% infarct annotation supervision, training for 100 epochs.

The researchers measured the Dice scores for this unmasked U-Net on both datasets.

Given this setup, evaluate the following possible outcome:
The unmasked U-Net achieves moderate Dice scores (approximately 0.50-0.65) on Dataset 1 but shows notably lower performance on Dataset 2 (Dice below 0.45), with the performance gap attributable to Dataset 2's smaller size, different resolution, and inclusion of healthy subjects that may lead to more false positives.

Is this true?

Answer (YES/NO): NO